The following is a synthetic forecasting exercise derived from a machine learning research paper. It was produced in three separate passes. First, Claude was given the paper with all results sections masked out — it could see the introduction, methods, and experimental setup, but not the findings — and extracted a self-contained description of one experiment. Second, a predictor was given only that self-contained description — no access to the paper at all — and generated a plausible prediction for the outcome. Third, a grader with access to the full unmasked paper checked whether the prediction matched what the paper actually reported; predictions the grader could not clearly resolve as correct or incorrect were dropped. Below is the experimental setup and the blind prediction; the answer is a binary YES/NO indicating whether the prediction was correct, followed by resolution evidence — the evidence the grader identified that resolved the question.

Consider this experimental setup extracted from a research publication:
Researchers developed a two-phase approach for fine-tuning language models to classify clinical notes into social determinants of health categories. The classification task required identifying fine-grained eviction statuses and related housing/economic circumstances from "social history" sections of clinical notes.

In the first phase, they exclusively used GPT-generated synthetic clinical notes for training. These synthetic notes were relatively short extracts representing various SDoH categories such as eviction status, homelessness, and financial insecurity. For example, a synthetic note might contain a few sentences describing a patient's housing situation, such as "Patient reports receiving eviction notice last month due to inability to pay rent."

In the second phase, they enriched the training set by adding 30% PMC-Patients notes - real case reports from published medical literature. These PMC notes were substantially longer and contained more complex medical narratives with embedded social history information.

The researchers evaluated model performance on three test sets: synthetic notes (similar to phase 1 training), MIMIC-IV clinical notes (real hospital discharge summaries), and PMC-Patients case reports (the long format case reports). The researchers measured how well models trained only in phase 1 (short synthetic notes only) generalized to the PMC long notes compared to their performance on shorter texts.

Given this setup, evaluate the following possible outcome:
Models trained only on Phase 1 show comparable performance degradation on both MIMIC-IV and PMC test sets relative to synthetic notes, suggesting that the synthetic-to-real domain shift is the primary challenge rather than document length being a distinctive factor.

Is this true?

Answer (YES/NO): NO